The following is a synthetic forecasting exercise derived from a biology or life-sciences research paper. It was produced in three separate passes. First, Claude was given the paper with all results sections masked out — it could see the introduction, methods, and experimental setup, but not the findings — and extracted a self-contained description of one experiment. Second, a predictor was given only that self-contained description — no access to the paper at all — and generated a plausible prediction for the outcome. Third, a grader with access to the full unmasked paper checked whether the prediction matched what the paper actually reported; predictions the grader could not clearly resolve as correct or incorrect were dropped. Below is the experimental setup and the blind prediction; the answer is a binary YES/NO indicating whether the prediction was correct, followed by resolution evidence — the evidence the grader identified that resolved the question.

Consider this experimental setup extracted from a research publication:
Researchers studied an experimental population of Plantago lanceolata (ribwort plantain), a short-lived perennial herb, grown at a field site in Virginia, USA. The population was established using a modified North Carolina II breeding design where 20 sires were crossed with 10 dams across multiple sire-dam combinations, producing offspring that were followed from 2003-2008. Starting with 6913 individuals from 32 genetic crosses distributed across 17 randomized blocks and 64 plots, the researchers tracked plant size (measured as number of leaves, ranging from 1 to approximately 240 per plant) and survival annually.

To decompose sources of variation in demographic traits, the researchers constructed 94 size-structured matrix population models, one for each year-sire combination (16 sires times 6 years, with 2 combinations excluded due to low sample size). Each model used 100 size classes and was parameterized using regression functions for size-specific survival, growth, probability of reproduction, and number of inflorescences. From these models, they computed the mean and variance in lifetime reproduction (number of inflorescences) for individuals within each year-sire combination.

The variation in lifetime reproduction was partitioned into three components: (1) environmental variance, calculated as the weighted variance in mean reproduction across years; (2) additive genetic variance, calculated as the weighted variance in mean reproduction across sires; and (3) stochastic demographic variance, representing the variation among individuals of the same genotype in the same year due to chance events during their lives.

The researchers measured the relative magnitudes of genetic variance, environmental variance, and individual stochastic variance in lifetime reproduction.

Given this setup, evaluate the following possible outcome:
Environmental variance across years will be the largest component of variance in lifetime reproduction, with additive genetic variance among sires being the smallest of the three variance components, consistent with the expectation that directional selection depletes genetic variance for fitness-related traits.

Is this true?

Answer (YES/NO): NO